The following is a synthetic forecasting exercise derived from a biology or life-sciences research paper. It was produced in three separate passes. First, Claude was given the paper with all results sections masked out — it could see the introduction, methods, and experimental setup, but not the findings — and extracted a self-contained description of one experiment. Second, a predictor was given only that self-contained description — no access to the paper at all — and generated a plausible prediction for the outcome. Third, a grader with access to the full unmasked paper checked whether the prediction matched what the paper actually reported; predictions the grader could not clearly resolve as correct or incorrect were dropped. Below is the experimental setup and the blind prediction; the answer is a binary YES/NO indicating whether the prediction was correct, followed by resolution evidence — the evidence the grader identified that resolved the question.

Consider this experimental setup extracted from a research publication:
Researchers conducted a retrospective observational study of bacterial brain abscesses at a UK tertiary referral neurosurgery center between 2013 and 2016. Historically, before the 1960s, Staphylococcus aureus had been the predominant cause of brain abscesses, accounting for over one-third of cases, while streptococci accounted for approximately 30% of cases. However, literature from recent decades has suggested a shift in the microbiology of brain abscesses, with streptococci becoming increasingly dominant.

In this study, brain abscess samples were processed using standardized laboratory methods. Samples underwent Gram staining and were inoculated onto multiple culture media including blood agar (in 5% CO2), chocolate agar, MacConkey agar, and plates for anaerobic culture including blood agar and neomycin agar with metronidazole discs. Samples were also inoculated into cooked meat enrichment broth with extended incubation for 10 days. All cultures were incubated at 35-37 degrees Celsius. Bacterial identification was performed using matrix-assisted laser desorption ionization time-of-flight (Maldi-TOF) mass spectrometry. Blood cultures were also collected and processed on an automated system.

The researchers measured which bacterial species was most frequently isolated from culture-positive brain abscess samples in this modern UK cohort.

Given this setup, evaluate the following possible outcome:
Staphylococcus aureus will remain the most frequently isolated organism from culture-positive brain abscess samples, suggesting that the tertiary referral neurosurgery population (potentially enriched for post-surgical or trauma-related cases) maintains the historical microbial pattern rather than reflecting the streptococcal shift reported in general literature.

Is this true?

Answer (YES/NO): NO